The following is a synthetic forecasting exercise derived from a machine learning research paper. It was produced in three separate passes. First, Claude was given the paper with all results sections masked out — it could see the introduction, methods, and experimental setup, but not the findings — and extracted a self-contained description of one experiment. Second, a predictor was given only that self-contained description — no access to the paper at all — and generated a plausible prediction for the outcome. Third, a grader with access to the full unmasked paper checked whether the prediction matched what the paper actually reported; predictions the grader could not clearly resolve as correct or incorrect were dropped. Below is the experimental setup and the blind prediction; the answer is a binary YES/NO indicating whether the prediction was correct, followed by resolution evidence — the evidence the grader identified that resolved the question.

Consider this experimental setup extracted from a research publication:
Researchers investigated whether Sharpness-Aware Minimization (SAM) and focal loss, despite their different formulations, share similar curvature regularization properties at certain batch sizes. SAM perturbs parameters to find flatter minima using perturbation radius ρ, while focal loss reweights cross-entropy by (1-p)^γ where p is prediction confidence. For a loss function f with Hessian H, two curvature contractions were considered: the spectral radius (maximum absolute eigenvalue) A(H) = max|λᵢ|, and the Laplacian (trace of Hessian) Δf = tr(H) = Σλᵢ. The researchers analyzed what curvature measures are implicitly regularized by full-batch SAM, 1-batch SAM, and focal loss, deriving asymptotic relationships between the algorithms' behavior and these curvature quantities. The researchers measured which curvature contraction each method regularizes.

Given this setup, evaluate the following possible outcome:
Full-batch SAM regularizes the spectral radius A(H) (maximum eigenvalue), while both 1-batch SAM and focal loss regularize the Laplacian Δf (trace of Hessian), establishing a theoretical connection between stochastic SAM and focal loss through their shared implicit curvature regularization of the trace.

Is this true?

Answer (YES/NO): YES